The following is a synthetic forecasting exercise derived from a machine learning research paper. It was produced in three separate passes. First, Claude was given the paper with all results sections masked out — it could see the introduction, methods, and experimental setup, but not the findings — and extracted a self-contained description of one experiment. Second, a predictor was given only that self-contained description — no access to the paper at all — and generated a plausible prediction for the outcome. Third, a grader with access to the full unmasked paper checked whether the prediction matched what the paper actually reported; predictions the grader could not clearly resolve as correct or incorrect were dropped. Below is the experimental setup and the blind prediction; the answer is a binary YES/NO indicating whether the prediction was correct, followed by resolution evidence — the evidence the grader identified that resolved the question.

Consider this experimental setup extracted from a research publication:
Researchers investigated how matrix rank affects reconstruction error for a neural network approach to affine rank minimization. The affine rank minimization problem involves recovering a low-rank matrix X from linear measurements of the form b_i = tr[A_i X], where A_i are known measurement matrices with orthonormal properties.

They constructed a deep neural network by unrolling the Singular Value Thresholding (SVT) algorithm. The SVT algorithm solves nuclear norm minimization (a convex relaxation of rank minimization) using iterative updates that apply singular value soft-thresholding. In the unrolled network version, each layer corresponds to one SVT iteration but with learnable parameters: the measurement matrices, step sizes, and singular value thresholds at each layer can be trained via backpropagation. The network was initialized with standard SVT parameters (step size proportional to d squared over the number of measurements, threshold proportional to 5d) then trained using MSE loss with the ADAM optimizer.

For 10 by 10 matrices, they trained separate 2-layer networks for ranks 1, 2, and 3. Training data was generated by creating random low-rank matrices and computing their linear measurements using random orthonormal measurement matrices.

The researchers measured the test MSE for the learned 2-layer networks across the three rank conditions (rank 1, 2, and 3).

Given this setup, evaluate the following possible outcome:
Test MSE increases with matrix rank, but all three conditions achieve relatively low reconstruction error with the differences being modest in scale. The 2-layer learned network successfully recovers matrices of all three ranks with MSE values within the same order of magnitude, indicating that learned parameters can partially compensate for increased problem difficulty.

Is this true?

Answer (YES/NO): NO